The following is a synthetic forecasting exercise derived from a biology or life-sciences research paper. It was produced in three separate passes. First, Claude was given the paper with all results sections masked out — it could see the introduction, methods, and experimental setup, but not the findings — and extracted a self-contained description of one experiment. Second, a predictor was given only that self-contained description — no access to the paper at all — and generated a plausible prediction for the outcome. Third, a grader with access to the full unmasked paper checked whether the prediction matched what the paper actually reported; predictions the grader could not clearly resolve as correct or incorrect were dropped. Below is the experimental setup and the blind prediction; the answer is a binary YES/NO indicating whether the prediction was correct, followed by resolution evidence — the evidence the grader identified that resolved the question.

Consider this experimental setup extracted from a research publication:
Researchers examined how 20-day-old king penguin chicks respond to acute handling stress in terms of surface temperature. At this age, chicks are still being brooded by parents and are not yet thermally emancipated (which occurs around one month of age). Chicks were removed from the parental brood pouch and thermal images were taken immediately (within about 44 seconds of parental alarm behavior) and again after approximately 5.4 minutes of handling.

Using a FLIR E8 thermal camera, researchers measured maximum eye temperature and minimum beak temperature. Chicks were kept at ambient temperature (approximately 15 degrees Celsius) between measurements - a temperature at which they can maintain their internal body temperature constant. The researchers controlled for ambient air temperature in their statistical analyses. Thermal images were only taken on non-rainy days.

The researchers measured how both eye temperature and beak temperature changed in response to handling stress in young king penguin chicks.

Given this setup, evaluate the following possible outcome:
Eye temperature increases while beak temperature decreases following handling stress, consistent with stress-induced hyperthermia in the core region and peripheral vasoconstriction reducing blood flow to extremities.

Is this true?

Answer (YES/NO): NO